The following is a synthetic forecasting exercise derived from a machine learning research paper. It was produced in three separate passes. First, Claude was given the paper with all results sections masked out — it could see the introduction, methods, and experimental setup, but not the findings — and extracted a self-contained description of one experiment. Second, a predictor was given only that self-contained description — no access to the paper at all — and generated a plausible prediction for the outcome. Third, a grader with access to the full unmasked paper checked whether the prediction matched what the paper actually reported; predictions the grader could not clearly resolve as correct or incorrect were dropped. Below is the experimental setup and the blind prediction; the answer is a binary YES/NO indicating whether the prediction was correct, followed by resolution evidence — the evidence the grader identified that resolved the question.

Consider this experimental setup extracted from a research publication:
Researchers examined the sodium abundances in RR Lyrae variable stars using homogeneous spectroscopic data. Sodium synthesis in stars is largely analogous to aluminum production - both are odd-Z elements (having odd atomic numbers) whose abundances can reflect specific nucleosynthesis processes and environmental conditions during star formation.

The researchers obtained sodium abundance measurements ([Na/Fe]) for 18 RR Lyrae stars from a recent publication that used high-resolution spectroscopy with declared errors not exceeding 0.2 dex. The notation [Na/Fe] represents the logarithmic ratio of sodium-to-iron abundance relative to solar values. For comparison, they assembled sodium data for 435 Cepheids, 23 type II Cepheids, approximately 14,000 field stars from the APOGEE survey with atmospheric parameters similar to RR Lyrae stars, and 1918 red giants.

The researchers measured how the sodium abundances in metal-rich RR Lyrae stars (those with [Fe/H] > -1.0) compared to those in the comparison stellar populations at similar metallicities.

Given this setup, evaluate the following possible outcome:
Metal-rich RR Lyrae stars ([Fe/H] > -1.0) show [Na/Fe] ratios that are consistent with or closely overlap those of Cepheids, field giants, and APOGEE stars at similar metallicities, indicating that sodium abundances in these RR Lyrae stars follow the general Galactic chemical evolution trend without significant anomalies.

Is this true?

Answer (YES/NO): NO